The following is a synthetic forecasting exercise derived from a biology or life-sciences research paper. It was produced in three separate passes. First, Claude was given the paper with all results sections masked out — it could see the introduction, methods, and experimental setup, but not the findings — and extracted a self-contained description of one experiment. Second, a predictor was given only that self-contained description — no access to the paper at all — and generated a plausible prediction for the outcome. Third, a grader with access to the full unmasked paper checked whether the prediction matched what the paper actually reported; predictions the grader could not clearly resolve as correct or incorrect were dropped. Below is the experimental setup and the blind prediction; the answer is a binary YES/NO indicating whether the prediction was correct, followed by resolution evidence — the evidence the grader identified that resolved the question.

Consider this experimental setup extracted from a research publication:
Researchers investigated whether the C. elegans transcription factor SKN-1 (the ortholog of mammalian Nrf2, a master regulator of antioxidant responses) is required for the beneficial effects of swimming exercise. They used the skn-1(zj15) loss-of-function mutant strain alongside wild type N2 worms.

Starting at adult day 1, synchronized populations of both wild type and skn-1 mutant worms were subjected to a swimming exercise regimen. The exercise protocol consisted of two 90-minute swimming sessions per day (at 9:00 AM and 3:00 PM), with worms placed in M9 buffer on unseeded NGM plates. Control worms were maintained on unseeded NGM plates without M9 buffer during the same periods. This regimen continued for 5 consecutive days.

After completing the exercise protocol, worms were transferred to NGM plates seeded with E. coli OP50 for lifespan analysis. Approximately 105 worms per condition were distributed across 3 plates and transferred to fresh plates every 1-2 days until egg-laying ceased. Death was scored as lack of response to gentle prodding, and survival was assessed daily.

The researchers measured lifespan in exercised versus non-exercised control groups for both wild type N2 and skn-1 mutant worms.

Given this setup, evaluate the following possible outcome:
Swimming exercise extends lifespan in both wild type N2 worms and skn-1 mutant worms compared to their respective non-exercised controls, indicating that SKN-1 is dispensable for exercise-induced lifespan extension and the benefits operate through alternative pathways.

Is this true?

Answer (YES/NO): NO